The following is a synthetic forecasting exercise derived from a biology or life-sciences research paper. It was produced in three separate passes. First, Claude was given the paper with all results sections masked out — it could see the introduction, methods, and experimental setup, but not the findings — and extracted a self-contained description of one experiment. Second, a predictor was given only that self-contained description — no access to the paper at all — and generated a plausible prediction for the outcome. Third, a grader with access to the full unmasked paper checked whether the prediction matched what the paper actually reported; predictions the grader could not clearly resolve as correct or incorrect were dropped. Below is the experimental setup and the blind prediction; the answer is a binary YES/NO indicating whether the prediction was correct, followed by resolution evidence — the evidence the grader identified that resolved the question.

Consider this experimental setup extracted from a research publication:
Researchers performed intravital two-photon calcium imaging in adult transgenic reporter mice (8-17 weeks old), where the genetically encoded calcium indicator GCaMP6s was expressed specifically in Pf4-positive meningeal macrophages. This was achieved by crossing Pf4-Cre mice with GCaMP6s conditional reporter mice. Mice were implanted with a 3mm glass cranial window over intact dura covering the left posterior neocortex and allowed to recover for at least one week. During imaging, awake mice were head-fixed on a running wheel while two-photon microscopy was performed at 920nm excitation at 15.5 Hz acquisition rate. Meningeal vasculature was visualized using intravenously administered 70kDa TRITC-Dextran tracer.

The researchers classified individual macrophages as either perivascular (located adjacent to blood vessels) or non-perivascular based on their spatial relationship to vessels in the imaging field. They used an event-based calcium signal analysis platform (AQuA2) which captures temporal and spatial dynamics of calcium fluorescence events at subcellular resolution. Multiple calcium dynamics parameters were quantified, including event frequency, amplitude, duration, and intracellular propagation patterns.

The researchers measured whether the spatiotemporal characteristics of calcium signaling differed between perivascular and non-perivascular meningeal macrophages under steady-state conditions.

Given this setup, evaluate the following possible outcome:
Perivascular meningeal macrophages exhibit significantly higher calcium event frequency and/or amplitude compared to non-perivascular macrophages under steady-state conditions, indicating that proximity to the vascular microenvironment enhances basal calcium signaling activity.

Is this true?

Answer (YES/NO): NO